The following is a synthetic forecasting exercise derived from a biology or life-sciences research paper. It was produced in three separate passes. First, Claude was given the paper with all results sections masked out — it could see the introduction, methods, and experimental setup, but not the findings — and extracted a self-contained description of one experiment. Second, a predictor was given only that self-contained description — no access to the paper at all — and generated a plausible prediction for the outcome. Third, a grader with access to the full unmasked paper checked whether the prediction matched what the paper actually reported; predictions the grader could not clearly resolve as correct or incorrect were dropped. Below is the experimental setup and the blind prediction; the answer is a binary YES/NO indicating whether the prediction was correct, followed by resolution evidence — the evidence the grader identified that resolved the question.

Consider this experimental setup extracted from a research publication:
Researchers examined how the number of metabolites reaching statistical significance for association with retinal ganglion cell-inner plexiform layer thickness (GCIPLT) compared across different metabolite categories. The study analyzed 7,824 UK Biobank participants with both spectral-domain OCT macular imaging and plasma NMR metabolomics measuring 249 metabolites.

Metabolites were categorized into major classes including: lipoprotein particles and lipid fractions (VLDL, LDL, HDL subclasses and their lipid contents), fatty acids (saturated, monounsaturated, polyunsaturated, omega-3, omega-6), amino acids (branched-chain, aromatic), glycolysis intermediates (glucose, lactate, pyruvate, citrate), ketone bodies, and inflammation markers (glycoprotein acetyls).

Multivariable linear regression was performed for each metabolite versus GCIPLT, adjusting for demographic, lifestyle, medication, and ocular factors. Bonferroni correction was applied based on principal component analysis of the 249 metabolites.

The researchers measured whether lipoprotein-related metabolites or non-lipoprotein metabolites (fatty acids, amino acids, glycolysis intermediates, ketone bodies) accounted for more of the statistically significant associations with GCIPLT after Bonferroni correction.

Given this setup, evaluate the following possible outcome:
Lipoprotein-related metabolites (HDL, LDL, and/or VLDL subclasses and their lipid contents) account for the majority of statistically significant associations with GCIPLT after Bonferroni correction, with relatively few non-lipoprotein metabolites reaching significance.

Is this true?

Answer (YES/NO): YES